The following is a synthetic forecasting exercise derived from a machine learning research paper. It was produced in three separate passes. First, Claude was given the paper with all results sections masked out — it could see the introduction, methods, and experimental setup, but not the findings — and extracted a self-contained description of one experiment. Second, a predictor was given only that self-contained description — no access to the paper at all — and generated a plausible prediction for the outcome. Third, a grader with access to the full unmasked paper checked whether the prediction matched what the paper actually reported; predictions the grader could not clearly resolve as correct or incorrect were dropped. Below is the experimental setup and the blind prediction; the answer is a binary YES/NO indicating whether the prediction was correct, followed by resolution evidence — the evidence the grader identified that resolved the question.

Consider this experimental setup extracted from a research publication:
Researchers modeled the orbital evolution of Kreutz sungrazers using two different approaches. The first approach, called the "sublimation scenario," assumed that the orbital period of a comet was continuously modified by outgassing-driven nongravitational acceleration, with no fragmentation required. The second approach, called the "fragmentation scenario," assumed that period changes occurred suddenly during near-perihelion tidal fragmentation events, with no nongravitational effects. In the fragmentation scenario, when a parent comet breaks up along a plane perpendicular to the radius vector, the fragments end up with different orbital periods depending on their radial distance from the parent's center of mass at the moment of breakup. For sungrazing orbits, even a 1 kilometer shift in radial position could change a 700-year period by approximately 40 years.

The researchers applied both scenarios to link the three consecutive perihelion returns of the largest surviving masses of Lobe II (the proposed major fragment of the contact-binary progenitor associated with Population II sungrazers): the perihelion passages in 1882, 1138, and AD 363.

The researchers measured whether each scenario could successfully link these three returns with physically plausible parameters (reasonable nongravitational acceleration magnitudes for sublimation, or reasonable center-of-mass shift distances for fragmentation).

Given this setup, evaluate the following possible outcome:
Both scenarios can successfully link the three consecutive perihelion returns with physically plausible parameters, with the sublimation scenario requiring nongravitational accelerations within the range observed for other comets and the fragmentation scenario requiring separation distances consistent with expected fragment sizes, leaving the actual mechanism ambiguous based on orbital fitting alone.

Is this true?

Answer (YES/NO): NO